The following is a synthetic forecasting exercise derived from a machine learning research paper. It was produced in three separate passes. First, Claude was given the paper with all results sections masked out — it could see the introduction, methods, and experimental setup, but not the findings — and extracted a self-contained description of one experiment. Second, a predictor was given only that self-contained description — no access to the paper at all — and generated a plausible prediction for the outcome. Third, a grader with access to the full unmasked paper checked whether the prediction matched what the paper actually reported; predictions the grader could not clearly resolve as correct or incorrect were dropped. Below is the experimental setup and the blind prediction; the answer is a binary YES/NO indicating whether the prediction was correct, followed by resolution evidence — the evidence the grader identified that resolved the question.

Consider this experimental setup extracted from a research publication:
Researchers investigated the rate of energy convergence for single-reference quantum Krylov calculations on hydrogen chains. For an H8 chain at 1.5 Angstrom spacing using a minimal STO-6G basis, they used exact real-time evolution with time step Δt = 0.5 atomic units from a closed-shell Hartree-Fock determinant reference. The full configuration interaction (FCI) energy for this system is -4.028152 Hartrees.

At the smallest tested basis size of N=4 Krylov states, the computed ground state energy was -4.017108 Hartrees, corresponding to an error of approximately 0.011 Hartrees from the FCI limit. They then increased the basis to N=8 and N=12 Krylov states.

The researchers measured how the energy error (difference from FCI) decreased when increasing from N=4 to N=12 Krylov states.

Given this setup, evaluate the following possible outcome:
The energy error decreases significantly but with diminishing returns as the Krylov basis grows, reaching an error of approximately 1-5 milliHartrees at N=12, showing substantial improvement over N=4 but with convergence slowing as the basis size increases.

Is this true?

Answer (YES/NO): NO